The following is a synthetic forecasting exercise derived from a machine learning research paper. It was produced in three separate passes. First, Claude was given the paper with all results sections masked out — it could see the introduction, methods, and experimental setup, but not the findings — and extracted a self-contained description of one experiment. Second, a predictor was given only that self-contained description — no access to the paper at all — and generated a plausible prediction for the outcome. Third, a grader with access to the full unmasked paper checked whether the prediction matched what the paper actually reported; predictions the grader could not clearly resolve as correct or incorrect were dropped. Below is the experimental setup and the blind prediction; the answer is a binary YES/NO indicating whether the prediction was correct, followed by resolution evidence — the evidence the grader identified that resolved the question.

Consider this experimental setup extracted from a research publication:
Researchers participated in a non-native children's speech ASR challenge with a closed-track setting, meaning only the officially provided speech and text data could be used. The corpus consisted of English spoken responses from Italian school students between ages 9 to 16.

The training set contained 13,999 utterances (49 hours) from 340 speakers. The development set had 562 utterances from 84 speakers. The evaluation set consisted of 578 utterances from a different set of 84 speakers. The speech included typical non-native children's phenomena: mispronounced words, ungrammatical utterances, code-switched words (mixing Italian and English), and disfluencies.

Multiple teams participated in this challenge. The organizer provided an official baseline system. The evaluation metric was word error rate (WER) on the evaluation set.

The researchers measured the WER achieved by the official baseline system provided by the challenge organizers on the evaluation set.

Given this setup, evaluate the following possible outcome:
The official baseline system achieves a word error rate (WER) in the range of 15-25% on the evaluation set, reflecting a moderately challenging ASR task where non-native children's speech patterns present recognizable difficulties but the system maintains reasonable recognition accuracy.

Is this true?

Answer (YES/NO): NO